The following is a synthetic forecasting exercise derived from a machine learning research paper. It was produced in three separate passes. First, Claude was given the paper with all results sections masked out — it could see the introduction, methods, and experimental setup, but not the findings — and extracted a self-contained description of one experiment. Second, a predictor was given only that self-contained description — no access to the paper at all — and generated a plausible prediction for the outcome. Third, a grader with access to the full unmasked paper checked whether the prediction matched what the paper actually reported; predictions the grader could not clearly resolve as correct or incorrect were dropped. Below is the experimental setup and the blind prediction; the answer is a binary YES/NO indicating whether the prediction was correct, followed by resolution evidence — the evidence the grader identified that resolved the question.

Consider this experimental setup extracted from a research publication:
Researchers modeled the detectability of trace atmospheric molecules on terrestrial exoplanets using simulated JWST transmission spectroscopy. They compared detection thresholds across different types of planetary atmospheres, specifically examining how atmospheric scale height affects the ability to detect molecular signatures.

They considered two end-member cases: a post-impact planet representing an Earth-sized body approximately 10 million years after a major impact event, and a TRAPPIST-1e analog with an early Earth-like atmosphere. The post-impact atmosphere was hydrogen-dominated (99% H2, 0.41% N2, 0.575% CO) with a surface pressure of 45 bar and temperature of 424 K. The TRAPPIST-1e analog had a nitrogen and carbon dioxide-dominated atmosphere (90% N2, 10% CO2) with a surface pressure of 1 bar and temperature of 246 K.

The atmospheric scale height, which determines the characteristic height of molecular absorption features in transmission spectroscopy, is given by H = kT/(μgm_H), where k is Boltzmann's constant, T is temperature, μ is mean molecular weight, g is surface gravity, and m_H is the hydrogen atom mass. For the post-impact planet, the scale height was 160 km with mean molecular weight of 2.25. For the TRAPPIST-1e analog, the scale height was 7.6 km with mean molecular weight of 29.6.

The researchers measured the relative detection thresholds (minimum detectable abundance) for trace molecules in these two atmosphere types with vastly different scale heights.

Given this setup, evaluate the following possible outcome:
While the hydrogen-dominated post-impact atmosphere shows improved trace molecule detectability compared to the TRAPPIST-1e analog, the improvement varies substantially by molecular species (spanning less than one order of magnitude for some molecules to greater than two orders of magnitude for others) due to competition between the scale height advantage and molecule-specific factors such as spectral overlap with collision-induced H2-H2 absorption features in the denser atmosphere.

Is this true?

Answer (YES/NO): NO